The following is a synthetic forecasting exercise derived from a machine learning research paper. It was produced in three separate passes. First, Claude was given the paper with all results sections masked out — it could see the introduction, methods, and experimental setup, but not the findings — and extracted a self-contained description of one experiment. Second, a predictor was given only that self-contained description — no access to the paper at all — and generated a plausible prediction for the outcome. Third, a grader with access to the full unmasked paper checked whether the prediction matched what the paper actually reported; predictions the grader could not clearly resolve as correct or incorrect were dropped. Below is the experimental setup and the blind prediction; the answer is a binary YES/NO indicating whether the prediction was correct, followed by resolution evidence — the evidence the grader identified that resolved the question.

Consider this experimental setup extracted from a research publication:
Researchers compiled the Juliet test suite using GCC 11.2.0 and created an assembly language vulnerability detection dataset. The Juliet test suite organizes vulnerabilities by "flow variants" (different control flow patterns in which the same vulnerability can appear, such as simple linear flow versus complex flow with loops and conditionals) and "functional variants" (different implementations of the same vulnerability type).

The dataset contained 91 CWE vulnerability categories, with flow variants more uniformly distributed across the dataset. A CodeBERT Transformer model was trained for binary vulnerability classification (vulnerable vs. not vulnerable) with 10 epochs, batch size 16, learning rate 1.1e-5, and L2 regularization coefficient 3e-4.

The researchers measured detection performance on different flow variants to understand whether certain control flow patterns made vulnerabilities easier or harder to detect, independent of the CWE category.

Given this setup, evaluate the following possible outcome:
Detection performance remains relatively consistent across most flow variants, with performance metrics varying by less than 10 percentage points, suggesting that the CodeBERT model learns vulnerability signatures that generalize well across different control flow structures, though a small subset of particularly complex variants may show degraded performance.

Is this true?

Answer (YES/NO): YES